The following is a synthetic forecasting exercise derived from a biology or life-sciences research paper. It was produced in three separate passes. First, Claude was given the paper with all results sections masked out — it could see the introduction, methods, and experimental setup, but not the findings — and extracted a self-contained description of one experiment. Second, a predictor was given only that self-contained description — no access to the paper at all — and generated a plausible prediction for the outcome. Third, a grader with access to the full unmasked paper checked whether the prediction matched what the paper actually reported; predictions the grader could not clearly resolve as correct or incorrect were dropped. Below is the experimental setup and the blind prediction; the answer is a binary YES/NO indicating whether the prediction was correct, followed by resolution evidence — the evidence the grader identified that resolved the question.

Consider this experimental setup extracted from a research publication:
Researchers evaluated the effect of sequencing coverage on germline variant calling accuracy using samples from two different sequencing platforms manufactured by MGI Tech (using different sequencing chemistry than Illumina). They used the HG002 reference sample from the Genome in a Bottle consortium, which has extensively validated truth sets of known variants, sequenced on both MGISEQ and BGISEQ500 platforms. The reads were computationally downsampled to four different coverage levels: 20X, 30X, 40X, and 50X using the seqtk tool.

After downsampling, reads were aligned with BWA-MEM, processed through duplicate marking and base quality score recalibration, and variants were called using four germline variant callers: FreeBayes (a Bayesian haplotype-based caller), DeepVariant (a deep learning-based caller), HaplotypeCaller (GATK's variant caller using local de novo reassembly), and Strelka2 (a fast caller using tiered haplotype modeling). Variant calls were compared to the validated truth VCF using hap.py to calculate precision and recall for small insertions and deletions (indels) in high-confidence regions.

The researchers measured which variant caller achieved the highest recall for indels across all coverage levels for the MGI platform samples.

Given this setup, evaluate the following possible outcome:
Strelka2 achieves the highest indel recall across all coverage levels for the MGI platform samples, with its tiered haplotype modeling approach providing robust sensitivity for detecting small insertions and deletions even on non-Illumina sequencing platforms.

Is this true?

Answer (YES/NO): NO